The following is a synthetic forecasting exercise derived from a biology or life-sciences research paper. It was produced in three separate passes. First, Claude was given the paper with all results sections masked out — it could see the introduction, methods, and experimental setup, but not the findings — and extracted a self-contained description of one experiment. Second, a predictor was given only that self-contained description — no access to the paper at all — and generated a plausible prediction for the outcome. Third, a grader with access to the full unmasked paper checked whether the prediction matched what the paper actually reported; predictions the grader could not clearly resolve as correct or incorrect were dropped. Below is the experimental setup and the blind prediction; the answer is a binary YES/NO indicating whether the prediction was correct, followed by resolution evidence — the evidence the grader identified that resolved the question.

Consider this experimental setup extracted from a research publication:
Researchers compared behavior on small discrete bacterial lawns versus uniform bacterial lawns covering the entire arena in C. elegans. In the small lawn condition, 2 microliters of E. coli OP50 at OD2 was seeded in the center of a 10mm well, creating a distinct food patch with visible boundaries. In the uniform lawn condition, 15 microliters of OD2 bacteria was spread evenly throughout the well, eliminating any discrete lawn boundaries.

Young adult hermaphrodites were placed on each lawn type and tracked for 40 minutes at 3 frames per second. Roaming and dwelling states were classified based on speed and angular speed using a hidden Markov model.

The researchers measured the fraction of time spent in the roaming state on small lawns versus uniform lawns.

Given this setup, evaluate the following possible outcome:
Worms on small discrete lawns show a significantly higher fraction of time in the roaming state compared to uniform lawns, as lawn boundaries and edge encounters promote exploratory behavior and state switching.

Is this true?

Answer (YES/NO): NO